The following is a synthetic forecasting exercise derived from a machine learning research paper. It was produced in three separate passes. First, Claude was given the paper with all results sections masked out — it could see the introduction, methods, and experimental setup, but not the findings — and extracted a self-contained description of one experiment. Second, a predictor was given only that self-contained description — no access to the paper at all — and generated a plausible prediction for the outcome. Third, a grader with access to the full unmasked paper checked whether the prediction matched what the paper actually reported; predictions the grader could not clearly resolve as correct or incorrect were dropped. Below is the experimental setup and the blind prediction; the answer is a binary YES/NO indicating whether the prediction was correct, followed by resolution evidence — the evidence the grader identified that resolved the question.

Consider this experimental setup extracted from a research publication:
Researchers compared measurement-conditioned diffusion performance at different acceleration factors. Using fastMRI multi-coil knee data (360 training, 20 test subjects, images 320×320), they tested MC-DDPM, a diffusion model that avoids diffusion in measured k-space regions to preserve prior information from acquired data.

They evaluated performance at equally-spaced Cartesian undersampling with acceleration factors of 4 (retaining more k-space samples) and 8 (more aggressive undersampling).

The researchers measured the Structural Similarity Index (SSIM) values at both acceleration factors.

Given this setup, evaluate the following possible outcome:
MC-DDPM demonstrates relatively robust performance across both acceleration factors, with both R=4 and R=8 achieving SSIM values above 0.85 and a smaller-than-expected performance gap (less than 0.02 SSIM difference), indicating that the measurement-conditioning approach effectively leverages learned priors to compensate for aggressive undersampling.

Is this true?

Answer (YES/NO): NO